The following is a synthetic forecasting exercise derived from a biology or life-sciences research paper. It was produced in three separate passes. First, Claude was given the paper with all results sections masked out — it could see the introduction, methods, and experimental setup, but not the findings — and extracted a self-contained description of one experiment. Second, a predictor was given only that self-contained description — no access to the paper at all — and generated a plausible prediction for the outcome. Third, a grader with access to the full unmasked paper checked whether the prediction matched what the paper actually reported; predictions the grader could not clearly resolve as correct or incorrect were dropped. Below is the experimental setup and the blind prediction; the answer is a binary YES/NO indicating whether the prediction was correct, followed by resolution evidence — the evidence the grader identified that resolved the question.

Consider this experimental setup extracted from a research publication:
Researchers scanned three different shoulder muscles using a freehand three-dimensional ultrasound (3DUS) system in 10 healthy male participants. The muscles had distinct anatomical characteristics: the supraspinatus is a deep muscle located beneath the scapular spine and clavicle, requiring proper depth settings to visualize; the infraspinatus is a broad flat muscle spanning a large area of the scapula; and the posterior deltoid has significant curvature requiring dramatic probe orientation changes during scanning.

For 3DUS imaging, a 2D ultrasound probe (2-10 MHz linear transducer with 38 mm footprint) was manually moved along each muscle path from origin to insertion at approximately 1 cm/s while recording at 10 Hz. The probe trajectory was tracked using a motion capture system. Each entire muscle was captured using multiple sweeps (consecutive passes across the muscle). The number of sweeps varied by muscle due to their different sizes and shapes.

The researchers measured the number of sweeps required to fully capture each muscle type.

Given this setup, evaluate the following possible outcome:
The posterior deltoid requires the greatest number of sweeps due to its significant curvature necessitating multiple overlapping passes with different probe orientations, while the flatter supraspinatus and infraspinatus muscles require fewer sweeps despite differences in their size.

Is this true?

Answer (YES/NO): NO